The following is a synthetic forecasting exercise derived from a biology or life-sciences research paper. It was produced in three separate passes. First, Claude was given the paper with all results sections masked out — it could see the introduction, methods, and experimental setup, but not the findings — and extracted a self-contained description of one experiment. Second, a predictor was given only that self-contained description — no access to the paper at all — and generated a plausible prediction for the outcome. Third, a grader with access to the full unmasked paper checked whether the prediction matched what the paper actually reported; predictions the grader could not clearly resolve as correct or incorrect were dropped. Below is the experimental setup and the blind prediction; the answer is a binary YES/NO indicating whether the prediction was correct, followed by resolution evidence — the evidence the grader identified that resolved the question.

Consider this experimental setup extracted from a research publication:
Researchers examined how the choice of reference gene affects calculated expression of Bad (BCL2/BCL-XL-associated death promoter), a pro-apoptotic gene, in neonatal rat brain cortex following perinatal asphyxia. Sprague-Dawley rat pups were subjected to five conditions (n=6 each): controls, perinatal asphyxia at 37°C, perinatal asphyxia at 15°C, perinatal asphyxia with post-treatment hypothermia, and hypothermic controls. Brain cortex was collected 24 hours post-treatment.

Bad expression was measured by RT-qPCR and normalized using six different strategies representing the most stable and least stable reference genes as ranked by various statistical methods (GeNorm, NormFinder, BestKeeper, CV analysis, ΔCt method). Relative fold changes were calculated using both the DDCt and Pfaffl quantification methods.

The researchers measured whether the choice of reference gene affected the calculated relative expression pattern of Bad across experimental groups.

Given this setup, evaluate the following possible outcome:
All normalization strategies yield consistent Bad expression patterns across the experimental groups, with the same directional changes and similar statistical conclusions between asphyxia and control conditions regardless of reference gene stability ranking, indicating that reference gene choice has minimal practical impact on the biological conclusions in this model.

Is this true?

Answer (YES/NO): NO